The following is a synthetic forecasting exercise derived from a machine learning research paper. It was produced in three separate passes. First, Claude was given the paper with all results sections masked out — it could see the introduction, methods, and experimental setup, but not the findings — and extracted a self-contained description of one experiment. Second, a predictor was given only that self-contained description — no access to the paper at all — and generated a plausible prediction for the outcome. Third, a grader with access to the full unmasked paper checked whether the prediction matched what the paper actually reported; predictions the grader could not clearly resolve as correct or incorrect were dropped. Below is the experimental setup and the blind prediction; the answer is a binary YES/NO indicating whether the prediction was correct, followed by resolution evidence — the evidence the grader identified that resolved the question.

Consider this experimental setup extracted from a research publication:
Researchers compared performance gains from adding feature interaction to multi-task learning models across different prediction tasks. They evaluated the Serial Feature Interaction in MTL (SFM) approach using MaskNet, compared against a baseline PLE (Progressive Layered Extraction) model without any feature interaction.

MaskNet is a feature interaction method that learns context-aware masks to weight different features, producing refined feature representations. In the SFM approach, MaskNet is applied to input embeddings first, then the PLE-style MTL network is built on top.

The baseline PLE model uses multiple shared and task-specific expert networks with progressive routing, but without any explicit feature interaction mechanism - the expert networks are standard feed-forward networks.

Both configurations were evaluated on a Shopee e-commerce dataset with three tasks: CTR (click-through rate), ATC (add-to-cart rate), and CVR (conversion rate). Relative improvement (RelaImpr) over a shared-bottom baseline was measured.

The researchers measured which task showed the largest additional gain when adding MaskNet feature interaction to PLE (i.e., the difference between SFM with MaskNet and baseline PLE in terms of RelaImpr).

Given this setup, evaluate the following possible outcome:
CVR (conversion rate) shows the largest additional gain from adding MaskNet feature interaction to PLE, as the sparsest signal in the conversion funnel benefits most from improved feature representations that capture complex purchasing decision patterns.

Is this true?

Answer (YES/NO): NO